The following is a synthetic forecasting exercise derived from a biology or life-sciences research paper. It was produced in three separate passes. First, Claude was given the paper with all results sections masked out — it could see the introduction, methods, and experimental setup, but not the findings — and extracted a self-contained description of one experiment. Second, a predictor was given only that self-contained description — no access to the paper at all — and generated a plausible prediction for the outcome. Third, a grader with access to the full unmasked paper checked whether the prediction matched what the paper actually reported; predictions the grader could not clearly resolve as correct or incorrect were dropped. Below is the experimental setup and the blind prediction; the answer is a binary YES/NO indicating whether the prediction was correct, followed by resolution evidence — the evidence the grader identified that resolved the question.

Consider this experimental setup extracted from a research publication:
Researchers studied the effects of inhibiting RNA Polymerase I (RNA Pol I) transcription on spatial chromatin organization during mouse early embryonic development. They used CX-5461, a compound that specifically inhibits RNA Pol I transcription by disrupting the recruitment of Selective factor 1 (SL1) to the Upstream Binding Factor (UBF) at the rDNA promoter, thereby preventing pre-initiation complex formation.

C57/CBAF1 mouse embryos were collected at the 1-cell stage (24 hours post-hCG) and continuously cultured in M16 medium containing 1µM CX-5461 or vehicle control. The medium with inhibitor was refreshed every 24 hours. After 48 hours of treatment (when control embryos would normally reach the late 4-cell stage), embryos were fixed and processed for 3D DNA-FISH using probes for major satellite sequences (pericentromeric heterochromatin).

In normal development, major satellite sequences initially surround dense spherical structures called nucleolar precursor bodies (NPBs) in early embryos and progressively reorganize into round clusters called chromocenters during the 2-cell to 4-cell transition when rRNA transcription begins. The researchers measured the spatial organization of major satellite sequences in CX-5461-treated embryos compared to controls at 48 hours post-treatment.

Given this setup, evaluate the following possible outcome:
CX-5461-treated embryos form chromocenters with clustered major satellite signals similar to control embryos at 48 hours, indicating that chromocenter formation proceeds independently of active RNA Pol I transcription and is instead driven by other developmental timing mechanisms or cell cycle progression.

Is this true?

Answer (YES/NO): NO